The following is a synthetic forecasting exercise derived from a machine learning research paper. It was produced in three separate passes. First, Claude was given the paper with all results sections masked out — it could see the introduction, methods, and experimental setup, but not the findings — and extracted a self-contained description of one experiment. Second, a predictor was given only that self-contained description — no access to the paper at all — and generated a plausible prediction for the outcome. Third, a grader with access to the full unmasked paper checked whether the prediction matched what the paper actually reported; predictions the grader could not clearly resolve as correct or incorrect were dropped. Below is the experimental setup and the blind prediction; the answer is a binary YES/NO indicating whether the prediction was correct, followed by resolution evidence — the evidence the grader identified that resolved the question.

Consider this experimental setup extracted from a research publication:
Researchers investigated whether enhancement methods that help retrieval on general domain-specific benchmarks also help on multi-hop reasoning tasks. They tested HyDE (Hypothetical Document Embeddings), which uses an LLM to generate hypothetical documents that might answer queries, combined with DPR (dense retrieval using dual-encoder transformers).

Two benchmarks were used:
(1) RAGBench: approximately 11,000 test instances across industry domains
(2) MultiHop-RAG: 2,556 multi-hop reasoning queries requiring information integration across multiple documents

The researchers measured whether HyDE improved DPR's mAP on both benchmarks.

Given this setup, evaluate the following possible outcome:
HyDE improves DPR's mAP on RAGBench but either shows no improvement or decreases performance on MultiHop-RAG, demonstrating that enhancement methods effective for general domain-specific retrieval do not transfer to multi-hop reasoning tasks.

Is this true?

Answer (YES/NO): NO